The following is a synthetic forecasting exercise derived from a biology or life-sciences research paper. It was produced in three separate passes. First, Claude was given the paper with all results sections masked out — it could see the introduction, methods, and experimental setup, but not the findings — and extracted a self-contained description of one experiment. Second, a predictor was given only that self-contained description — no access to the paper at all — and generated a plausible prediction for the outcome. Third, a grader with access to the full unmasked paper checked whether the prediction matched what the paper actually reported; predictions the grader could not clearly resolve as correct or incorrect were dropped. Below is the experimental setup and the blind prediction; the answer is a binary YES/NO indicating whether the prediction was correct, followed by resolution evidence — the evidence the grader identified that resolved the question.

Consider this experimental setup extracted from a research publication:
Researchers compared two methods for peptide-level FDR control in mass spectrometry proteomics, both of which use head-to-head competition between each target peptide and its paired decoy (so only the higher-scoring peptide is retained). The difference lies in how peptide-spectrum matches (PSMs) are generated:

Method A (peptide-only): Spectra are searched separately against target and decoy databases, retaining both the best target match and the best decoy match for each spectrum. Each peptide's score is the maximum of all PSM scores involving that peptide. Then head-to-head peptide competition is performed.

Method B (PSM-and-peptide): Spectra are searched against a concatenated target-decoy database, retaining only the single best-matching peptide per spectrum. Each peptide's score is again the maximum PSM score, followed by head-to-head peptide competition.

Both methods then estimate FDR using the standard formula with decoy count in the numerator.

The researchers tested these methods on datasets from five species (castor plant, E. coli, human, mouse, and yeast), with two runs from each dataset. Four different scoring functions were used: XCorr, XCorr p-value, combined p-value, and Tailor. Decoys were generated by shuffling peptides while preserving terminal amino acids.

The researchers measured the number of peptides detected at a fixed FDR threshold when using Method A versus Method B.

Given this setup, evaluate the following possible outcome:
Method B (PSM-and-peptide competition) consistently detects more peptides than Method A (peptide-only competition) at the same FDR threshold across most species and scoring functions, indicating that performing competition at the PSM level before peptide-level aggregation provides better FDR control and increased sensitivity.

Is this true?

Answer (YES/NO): YES